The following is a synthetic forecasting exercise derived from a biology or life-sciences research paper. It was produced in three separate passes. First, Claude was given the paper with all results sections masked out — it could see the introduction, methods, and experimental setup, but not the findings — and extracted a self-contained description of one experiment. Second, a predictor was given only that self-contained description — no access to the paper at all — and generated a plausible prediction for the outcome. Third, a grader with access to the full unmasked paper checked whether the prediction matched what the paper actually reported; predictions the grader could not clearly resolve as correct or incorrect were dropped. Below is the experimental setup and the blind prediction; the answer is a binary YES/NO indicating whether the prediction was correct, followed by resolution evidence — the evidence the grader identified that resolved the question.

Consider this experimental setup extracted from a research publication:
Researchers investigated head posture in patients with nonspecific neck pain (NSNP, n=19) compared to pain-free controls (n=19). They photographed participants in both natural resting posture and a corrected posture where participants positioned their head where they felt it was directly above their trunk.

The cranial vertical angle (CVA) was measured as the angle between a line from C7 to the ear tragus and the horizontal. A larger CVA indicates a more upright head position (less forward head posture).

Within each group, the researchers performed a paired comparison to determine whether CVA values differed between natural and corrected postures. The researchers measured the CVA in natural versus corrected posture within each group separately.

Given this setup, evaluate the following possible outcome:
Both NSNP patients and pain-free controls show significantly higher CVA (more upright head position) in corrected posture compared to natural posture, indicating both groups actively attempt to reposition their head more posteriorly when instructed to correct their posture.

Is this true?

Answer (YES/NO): NO